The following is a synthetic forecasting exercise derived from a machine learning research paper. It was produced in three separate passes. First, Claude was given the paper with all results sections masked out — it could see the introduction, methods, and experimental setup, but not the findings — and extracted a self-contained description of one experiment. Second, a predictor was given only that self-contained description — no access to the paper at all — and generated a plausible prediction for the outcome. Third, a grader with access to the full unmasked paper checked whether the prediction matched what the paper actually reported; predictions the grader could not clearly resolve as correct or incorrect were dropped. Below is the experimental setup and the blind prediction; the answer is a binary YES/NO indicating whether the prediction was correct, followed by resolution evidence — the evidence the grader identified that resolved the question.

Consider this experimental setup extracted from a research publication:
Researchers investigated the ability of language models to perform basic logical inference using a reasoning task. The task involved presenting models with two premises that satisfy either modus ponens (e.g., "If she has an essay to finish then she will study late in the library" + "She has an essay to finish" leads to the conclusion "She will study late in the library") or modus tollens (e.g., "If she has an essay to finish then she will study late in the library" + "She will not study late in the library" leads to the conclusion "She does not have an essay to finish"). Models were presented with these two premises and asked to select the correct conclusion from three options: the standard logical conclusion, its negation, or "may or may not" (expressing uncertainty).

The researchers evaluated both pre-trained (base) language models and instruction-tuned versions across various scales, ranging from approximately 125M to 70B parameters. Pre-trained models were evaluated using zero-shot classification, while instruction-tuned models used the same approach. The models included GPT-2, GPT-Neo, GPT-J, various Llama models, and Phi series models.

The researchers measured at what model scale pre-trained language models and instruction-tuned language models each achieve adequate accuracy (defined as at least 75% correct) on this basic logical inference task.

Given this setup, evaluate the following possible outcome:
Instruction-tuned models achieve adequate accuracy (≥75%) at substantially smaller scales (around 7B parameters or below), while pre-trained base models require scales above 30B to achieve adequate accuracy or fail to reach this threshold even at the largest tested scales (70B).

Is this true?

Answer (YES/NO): NO